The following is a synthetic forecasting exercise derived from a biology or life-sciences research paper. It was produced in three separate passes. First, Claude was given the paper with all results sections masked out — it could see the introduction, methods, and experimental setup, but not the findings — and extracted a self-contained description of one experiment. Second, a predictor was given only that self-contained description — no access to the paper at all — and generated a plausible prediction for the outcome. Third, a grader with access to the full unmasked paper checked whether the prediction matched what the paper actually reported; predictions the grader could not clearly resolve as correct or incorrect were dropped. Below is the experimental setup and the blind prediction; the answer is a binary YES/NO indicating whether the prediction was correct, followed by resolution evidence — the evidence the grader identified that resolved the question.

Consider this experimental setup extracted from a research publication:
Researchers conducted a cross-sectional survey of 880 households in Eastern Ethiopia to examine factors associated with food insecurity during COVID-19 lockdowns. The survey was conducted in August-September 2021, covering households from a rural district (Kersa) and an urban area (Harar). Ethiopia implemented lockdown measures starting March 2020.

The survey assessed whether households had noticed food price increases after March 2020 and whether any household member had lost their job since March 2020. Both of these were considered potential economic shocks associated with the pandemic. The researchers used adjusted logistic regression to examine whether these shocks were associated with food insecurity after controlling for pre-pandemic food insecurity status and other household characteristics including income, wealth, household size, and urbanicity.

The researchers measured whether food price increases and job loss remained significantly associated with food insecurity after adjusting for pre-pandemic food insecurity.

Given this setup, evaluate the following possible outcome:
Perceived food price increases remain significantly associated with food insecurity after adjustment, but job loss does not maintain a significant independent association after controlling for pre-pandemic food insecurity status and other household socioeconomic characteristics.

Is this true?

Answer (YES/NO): YES